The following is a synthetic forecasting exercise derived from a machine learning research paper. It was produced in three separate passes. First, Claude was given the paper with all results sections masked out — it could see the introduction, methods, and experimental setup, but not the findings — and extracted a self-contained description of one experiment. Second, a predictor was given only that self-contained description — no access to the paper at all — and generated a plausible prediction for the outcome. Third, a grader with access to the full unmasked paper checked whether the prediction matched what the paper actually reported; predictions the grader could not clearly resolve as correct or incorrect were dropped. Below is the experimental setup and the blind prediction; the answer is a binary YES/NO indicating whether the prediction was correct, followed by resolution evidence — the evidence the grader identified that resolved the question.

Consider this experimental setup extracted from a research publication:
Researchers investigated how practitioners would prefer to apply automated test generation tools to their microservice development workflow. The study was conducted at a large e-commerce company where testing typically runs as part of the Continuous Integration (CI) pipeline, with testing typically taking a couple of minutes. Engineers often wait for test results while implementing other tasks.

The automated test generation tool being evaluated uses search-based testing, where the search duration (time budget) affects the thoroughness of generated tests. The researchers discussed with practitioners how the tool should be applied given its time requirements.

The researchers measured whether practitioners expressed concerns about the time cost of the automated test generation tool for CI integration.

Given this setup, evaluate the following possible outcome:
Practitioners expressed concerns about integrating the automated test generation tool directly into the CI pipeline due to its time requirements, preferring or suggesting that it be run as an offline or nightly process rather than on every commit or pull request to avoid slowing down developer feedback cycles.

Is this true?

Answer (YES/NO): YES